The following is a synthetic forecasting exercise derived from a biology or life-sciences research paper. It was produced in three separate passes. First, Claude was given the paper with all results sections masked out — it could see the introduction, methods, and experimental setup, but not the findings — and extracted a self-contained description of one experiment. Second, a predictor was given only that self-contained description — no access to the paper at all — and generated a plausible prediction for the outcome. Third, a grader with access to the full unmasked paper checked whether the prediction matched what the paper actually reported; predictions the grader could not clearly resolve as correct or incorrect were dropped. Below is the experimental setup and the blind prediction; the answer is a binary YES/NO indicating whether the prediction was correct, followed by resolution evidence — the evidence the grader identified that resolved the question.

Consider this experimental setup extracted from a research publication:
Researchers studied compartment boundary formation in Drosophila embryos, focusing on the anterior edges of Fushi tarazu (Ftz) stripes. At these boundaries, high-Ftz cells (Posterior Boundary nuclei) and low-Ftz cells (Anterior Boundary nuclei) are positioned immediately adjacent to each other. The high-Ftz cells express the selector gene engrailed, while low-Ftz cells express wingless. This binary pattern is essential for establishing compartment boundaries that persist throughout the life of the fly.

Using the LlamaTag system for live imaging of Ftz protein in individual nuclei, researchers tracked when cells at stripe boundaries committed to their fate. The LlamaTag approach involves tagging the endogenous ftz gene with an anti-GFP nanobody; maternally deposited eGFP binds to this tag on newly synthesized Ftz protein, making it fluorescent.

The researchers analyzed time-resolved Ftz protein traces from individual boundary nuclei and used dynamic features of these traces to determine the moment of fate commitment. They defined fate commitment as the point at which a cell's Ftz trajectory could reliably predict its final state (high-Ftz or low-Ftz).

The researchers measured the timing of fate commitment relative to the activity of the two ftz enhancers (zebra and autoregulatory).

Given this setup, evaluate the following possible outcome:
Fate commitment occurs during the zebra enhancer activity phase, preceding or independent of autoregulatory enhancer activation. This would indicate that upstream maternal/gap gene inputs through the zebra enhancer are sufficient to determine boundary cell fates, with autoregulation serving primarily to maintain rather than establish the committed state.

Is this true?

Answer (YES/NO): YES